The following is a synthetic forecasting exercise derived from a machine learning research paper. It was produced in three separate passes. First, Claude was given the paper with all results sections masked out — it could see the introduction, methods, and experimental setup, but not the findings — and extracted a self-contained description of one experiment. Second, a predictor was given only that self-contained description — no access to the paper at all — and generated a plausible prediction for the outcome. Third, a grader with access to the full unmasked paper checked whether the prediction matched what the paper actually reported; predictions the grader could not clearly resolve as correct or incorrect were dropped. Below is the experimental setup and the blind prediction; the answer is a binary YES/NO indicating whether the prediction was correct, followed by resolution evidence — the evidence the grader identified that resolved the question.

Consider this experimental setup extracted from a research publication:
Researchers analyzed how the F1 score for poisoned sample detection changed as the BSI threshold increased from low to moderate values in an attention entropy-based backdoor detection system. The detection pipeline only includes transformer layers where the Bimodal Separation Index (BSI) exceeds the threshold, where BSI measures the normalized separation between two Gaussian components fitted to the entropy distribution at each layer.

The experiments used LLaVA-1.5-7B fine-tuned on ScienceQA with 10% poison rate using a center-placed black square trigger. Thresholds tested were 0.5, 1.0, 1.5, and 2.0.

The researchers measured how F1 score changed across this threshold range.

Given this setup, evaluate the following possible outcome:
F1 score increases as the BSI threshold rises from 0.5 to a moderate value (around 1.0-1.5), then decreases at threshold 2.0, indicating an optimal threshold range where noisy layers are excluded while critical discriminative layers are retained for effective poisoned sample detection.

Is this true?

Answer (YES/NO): NO